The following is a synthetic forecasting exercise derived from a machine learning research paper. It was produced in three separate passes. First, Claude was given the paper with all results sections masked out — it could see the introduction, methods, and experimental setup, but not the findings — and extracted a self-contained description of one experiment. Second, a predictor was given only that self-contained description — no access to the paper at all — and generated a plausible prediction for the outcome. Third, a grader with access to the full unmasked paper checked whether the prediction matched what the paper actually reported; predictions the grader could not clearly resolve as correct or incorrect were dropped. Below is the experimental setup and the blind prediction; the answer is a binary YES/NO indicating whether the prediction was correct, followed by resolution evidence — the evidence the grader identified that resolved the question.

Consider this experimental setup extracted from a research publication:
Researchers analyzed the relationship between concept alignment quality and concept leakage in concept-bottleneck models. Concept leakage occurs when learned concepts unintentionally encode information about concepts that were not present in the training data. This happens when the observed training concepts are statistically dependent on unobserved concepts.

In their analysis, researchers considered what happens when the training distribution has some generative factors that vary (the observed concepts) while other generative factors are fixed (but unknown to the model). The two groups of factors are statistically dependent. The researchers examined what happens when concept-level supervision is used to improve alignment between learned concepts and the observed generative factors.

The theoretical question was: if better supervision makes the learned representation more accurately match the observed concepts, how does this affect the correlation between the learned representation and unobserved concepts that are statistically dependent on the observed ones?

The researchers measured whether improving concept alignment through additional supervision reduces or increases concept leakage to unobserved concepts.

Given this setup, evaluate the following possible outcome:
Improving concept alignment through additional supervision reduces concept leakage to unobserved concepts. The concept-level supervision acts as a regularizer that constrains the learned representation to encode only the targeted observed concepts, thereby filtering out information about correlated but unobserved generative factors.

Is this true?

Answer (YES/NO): NO